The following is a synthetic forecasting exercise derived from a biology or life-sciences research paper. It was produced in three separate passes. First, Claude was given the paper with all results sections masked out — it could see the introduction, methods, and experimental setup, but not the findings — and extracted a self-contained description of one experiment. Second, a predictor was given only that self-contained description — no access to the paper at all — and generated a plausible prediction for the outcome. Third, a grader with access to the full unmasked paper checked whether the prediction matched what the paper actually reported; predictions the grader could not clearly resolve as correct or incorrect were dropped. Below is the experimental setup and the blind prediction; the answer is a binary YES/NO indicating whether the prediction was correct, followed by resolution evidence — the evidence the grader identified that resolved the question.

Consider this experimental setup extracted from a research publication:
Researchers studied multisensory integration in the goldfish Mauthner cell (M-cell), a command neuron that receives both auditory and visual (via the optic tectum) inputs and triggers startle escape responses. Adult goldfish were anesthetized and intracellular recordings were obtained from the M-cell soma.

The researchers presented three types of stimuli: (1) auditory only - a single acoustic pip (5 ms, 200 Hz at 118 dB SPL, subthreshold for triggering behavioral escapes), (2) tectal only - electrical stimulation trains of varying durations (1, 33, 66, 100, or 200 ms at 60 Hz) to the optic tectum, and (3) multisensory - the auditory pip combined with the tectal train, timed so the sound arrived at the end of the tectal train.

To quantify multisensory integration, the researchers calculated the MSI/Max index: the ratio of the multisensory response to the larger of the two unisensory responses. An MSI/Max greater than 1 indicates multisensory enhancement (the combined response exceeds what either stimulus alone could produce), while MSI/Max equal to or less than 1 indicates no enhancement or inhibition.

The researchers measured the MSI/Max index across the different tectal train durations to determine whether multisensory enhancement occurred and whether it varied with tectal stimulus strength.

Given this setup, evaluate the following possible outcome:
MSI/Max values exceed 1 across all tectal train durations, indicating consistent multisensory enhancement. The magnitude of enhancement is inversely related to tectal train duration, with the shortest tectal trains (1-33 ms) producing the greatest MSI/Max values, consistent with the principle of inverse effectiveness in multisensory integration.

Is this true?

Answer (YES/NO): NO